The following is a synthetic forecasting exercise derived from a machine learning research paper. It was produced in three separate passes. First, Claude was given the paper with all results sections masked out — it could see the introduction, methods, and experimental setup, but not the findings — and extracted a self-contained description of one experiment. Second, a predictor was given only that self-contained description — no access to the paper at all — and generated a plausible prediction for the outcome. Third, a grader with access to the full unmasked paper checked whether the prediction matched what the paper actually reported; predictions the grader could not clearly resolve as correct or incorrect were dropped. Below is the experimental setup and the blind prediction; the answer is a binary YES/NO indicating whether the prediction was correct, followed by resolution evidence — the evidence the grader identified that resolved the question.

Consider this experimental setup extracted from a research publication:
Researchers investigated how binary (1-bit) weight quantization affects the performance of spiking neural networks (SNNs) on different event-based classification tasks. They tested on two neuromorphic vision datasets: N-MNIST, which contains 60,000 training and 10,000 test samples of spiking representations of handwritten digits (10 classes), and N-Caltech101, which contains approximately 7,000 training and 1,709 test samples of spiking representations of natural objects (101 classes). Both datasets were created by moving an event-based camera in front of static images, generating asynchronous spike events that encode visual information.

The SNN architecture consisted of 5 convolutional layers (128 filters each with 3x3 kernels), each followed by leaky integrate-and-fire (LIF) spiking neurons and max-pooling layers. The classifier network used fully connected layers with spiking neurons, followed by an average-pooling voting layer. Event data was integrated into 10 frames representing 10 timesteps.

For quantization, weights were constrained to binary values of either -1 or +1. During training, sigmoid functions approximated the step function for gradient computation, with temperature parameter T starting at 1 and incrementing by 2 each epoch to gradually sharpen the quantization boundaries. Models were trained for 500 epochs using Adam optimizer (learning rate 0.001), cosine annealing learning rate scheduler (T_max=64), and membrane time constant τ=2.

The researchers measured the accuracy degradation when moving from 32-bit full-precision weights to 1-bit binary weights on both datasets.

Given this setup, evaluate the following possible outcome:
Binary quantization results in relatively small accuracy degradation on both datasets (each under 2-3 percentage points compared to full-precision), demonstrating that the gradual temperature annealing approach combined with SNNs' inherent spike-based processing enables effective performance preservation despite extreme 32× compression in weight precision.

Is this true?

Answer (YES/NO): NO